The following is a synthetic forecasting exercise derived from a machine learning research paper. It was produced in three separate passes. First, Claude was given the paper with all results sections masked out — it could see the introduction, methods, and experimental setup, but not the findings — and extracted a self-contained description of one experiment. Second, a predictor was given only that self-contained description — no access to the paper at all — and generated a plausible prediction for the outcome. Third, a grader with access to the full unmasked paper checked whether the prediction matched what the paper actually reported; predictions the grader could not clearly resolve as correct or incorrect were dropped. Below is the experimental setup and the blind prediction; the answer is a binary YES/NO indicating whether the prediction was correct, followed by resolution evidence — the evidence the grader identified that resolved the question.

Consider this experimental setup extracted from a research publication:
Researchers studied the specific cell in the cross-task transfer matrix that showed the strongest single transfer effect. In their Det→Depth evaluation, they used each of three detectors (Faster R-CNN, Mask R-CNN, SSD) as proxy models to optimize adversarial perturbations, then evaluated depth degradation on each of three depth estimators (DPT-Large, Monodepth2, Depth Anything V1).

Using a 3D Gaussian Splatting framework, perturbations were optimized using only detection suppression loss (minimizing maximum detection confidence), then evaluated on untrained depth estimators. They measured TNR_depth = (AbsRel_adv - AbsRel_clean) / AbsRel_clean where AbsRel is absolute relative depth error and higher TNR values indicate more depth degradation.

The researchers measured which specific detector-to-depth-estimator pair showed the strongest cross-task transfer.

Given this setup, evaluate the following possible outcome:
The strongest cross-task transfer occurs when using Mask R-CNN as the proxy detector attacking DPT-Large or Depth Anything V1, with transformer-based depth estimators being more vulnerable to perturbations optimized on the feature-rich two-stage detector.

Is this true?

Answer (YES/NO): YES